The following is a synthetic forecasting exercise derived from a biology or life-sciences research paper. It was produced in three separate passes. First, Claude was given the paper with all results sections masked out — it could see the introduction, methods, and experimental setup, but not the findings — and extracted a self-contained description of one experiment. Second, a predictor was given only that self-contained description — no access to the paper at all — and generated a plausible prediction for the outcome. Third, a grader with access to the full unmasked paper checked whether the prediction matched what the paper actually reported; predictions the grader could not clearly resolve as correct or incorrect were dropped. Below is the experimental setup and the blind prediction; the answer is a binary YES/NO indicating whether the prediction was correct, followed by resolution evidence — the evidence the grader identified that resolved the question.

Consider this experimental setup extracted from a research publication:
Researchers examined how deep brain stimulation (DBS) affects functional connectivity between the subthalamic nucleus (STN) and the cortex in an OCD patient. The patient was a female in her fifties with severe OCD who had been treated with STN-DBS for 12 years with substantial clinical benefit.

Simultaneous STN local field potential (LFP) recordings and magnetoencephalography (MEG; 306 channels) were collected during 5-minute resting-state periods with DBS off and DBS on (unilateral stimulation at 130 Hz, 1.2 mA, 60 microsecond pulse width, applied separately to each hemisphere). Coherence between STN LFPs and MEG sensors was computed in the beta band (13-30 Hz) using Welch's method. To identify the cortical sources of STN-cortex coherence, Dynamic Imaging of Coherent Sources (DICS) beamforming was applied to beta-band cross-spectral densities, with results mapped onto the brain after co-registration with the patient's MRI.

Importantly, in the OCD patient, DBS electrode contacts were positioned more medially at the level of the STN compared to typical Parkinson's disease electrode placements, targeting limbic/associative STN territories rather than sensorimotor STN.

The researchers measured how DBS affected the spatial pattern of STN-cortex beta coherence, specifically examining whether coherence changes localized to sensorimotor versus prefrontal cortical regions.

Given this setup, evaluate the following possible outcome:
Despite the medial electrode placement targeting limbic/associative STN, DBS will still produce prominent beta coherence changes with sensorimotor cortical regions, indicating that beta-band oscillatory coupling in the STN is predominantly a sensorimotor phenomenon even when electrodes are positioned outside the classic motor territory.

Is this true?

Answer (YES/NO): YES